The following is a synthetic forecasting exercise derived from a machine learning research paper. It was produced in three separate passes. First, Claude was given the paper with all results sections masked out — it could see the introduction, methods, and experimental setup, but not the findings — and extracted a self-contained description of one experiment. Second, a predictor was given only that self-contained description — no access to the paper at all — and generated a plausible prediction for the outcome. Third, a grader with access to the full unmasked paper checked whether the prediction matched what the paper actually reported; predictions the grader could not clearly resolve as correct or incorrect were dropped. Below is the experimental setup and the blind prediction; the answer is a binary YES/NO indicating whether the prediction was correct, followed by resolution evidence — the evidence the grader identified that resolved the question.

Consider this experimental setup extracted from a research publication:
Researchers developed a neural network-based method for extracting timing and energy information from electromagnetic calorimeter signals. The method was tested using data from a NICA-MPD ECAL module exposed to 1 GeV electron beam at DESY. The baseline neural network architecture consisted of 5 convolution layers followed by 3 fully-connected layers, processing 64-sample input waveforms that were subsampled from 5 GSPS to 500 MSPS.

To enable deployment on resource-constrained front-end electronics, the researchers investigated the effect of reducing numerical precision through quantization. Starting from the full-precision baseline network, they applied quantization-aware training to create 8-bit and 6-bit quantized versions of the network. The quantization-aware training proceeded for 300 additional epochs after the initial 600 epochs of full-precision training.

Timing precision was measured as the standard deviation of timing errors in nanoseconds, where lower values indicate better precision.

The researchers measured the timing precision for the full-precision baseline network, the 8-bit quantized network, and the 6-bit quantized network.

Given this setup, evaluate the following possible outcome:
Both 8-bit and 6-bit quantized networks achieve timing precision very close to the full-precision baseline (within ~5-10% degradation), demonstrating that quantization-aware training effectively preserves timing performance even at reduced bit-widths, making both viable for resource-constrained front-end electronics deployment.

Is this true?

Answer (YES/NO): NO